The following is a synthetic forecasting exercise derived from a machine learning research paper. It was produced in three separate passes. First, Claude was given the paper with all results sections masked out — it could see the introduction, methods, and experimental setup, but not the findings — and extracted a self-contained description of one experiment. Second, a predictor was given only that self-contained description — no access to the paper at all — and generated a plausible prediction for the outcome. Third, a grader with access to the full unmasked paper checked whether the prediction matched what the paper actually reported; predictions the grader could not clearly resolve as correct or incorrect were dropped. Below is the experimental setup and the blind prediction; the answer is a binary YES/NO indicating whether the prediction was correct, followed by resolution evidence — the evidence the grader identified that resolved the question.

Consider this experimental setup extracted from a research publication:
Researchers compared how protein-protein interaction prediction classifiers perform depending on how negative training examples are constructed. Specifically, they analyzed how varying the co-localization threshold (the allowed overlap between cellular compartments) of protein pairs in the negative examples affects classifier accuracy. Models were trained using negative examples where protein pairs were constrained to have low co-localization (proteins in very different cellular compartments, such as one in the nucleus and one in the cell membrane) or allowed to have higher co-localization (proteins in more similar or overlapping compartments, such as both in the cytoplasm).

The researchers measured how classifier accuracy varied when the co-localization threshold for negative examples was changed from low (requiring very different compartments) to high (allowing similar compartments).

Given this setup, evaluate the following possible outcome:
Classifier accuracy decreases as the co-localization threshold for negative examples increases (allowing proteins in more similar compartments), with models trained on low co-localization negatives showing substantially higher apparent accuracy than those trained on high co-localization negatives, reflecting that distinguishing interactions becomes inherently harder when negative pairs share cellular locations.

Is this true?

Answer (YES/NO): YES